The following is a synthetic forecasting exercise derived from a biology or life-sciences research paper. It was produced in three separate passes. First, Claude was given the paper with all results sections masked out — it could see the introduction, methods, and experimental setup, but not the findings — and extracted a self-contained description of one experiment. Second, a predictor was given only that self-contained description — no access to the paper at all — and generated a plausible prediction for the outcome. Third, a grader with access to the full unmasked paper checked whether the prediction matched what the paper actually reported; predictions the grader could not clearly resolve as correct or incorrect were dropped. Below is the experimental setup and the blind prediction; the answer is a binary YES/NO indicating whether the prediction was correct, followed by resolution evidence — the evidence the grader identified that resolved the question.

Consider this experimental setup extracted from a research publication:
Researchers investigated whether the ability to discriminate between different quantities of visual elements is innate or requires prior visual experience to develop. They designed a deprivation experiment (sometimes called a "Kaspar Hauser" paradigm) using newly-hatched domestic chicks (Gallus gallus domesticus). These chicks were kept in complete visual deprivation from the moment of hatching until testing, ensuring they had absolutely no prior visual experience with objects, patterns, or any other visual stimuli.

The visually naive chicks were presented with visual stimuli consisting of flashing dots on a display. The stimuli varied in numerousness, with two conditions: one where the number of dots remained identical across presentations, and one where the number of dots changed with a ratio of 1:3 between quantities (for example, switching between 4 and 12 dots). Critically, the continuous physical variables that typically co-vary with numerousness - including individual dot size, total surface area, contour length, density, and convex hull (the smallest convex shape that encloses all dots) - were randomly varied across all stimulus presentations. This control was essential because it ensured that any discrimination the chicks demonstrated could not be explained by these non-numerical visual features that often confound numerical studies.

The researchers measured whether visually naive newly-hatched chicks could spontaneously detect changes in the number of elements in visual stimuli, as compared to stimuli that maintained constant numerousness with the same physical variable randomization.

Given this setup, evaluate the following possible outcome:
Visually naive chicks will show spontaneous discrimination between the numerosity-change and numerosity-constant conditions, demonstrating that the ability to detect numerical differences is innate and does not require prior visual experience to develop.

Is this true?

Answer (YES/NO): YES